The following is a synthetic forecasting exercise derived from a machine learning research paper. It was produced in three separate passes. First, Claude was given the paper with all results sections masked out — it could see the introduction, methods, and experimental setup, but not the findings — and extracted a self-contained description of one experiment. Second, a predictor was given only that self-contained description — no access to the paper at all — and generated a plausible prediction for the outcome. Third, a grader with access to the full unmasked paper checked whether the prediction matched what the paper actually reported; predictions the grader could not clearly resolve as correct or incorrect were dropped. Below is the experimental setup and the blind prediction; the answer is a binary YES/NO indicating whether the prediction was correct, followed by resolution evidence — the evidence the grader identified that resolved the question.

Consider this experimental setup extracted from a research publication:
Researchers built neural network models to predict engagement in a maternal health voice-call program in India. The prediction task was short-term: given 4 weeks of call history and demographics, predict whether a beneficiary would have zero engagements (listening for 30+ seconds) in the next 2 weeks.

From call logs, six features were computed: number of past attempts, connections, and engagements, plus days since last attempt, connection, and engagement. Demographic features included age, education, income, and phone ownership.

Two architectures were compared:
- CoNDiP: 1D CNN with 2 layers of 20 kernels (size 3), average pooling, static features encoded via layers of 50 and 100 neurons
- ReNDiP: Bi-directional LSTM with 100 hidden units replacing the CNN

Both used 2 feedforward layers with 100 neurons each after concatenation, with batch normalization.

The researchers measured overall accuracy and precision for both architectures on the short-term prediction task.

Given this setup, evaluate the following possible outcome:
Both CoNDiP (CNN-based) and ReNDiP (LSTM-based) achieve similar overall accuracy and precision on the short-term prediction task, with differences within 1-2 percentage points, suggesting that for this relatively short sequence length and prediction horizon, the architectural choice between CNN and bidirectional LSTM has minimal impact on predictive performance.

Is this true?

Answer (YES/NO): YES